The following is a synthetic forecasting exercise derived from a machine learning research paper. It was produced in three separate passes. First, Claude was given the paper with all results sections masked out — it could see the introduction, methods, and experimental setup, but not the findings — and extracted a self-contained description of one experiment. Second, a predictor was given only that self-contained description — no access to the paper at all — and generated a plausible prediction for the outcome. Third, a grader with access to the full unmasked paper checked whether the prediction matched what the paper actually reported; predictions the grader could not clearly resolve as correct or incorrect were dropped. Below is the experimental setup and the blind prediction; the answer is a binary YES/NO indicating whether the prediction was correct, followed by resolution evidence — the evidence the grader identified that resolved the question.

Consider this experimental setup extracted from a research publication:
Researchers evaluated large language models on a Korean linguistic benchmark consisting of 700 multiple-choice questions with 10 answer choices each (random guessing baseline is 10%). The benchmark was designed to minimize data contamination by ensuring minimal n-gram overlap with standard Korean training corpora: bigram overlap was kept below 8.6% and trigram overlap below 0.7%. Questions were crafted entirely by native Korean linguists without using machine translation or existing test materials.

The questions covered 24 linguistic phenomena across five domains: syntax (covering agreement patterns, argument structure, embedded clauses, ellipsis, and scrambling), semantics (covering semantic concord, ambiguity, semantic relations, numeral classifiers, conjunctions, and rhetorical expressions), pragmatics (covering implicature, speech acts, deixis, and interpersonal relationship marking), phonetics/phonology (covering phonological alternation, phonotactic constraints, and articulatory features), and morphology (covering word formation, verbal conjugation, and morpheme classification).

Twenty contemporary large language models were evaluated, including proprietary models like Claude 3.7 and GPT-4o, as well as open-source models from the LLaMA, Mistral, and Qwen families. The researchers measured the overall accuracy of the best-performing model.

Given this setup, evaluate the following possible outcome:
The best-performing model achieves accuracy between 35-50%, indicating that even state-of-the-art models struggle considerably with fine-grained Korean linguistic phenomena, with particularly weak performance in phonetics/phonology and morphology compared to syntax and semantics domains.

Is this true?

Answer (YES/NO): NO